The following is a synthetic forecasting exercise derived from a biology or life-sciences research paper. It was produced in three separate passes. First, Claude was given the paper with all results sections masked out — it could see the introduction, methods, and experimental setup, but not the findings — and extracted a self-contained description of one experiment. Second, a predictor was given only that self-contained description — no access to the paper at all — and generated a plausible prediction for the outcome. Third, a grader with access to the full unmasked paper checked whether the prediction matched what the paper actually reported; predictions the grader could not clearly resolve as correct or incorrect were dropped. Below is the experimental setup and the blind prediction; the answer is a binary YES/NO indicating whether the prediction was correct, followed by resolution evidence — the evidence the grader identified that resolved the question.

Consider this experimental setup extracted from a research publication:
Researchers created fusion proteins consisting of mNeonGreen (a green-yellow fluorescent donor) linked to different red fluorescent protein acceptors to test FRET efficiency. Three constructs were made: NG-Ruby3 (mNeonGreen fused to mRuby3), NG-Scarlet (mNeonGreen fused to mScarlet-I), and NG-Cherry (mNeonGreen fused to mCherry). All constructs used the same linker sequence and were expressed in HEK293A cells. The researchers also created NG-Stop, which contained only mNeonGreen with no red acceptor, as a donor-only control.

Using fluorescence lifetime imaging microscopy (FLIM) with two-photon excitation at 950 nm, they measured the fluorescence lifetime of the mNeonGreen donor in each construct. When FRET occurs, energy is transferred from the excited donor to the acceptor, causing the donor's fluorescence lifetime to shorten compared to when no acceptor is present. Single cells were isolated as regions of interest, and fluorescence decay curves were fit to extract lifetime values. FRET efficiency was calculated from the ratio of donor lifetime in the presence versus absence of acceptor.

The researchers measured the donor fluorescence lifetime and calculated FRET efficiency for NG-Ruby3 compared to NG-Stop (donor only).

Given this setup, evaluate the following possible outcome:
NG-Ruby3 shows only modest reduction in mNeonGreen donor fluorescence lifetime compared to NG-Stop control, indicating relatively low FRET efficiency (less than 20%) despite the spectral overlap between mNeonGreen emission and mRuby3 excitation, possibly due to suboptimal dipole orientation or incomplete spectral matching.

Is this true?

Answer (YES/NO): YES